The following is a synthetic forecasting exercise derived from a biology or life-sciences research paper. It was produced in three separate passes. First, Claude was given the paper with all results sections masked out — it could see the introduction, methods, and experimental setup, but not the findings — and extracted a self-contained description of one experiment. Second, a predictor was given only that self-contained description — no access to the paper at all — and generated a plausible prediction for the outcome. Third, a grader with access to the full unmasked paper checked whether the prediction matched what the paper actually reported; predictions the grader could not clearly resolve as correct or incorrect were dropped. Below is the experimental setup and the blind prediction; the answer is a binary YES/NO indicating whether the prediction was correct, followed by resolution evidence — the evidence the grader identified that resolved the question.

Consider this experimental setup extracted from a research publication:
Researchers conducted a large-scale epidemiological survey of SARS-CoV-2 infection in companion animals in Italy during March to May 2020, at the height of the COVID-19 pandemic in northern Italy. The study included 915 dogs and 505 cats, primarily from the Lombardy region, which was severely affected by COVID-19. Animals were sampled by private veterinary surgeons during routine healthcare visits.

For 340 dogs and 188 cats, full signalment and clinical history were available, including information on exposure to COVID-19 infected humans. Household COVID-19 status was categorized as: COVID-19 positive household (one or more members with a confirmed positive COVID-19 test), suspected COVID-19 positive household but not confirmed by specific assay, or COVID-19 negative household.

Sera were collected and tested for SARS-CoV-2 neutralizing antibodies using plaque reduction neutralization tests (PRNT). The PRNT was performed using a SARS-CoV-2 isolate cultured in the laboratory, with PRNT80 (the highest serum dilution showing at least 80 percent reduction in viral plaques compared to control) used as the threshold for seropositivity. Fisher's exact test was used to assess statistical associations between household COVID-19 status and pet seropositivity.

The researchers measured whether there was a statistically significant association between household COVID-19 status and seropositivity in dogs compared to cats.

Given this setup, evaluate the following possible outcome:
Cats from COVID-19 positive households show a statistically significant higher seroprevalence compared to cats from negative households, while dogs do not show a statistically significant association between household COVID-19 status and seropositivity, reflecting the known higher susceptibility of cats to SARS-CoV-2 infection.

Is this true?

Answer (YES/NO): NO